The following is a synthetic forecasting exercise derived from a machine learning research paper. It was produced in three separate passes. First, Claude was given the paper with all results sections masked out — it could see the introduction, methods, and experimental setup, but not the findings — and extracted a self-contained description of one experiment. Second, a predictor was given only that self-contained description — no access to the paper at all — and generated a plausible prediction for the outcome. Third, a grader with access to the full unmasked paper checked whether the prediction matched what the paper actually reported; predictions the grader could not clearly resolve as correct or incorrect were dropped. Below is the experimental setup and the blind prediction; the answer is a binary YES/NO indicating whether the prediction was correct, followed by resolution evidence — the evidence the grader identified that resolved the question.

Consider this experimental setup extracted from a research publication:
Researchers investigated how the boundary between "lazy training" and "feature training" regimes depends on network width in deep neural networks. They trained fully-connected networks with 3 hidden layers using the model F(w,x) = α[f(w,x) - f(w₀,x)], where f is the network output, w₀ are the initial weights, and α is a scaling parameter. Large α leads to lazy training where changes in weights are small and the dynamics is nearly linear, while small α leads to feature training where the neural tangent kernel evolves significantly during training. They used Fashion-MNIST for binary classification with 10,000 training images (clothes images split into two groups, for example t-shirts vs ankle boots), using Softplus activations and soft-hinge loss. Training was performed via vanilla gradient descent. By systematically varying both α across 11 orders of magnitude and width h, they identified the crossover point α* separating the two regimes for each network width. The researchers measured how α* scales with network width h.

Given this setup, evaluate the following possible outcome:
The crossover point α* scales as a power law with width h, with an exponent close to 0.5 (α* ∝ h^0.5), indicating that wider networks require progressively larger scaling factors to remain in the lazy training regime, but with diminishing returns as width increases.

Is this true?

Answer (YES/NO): NO